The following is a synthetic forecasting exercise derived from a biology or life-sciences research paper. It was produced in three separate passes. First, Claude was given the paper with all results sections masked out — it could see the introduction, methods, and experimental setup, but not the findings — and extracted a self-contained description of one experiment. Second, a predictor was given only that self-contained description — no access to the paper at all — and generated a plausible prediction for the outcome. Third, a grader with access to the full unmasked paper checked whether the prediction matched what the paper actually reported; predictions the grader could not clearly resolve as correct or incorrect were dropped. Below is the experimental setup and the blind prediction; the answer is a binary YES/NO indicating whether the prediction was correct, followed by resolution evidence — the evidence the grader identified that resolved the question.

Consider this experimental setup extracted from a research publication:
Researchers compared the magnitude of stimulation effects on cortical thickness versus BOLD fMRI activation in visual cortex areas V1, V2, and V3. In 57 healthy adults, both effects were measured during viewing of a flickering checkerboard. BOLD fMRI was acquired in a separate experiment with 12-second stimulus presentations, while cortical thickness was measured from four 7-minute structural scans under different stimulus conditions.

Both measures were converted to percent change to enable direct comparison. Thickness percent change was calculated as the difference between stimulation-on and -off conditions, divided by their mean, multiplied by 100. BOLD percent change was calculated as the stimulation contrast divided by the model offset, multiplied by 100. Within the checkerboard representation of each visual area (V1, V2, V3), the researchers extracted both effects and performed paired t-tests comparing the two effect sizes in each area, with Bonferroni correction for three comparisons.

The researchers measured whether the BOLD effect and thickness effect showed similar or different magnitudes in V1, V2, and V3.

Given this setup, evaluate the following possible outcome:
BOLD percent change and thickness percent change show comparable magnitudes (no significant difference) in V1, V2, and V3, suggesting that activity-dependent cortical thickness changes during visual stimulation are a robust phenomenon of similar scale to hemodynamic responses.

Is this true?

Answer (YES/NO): NO